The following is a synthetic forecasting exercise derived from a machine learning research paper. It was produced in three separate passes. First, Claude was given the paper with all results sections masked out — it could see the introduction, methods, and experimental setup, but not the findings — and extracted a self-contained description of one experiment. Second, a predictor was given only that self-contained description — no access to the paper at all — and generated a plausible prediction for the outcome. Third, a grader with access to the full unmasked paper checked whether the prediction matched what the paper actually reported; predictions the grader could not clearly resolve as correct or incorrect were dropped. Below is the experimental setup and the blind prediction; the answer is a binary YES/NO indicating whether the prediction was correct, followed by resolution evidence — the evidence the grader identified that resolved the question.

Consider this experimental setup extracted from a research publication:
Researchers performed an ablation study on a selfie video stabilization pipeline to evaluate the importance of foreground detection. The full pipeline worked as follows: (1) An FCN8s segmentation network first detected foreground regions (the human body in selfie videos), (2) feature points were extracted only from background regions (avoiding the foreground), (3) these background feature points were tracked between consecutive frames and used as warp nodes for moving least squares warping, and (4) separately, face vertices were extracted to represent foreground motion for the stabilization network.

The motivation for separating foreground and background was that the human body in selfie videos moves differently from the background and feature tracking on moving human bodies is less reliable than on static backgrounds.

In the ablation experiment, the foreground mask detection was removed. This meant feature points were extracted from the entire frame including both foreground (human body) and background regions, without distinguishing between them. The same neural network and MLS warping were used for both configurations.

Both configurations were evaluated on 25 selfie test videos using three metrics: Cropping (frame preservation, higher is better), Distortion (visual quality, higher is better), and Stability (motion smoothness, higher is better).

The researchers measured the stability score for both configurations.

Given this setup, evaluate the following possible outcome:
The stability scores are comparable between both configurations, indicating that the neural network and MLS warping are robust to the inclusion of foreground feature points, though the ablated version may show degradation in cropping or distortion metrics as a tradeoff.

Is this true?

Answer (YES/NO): NO